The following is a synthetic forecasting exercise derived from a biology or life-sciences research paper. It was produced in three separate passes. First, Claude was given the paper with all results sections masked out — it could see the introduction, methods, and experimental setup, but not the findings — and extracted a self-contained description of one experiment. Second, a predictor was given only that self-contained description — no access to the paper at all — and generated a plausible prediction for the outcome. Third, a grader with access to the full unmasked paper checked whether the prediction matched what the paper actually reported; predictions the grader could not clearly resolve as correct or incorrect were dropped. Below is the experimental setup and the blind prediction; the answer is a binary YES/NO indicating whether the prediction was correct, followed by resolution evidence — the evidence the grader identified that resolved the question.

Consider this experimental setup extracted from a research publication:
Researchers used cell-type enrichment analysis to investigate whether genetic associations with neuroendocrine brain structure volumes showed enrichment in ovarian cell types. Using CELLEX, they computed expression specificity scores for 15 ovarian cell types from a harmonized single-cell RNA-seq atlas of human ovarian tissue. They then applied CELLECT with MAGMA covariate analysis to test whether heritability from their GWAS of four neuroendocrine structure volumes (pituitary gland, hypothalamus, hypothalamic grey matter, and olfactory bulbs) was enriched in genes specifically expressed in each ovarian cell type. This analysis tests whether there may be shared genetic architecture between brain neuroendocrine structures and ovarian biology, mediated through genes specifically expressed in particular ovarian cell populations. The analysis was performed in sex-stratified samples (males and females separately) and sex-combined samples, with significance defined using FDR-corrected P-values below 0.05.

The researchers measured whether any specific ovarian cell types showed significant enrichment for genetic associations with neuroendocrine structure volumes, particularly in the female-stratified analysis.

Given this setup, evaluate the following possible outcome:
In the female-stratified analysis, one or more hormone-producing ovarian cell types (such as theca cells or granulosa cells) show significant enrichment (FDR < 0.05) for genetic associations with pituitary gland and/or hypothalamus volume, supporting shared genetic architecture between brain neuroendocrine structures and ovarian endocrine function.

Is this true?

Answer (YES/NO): YES